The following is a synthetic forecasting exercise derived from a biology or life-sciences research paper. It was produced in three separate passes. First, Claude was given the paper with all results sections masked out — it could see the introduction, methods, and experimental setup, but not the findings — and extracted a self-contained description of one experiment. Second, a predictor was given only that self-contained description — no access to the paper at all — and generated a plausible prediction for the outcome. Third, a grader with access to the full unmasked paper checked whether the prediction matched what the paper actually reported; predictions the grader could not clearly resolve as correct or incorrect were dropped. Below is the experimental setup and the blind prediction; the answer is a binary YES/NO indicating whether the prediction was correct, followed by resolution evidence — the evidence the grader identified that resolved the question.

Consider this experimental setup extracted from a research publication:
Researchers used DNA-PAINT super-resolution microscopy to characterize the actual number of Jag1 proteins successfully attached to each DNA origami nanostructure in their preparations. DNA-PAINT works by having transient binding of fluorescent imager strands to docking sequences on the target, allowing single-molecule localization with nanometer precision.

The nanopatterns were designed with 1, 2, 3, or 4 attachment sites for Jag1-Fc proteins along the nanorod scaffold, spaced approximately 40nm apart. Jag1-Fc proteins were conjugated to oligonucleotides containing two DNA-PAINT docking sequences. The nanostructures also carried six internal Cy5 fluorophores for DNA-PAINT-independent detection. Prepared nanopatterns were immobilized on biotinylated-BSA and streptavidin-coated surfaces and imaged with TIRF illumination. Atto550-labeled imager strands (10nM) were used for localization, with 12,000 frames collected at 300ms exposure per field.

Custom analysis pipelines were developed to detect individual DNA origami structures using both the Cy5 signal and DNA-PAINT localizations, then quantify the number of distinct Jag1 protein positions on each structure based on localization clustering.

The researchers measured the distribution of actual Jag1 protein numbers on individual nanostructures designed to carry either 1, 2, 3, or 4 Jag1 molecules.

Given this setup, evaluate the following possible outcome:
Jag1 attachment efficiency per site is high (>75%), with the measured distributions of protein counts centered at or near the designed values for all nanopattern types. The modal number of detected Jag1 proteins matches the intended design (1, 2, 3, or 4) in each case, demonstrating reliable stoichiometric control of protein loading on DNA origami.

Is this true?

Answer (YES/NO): YES